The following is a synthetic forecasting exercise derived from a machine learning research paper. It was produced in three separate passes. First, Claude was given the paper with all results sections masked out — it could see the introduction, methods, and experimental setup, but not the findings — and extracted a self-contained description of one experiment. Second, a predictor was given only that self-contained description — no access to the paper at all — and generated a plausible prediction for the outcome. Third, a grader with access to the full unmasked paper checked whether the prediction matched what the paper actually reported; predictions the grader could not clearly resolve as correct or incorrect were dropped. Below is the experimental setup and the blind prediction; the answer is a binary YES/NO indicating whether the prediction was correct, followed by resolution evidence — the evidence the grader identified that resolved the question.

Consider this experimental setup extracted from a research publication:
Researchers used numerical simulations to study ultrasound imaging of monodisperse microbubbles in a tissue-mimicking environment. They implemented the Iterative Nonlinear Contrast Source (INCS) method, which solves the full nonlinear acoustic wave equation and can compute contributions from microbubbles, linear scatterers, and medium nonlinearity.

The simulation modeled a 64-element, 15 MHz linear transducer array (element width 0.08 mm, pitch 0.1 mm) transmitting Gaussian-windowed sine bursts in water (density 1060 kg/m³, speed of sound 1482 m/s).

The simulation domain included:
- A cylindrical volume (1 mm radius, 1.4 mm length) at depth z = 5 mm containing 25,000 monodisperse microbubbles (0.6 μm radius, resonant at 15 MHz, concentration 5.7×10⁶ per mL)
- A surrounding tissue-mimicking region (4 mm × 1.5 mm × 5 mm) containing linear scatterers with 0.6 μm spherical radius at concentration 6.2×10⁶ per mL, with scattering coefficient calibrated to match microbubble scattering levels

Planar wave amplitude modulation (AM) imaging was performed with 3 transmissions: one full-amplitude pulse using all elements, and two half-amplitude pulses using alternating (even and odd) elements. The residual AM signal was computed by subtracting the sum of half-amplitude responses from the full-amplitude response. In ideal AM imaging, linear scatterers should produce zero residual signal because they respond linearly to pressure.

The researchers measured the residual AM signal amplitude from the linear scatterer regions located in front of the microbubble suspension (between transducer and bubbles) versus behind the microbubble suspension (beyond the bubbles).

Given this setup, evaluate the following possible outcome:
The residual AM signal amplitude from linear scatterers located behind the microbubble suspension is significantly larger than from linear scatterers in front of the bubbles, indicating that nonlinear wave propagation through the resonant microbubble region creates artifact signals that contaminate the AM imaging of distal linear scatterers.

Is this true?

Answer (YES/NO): YES